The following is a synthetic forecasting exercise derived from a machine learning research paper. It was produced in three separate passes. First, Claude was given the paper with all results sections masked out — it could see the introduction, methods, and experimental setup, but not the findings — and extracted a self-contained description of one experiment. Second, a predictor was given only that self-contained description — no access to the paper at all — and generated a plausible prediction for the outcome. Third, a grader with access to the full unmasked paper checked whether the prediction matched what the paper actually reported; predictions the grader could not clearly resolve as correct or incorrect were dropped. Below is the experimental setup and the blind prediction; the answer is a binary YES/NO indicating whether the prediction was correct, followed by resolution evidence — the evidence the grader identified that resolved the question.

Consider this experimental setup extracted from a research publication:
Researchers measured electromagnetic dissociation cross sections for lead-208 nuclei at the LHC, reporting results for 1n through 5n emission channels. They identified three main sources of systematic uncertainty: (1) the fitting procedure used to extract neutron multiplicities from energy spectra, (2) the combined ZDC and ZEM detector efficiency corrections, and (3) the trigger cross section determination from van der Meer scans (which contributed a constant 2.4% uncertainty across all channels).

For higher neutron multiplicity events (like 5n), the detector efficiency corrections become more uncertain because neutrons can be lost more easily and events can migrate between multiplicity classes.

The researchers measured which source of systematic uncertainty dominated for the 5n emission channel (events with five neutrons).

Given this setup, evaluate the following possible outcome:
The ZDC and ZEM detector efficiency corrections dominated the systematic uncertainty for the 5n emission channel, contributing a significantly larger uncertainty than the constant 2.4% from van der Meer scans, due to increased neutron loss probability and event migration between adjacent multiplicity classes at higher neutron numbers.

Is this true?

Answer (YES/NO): YES